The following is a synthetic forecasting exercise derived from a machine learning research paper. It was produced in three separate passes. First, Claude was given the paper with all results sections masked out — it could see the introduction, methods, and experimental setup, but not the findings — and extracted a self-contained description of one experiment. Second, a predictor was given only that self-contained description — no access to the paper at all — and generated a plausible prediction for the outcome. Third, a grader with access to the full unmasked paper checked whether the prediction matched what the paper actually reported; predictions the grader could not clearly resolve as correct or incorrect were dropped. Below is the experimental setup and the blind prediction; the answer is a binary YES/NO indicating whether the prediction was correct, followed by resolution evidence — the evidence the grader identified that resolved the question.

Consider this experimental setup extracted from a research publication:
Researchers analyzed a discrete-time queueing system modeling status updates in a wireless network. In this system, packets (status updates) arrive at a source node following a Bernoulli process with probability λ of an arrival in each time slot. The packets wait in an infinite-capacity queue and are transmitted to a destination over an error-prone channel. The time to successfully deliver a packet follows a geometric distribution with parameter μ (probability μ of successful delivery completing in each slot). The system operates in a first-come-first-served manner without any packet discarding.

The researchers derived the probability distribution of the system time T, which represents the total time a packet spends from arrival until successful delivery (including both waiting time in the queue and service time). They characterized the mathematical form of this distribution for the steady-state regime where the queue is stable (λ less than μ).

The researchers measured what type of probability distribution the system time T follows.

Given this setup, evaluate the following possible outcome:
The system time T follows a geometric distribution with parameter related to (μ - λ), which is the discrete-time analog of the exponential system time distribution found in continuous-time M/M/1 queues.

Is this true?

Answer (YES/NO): YES